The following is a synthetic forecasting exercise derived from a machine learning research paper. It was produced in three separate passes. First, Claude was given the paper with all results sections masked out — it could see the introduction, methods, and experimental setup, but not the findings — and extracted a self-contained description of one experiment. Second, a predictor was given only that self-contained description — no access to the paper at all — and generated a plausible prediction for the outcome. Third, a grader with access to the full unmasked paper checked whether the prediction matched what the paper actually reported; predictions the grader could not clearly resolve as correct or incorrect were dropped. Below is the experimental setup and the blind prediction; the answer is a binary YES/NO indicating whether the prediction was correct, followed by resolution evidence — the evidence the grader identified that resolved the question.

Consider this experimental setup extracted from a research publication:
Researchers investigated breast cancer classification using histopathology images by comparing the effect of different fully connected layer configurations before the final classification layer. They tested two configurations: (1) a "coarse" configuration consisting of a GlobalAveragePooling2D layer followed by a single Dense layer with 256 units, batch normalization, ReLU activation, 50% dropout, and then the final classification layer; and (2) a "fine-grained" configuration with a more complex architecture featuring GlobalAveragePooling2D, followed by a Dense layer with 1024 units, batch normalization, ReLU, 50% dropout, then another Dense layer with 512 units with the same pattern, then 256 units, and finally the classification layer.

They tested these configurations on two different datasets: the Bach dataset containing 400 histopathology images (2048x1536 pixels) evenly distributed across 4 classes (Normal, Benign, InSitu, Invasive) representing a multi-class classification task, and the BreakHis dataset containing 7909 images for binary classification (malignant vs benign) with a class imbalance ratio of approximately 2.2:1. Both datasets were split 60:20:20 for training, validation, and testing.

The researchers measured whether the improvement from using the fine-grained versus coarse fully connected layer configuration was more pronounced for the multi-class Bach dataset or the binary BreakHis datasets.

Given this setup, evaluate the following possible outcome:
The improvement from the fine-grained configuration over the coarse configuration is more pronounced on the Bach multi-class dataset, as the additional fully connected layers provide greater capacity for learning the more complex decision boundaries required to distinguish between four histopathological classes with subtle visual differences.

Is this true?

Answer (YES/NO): YES